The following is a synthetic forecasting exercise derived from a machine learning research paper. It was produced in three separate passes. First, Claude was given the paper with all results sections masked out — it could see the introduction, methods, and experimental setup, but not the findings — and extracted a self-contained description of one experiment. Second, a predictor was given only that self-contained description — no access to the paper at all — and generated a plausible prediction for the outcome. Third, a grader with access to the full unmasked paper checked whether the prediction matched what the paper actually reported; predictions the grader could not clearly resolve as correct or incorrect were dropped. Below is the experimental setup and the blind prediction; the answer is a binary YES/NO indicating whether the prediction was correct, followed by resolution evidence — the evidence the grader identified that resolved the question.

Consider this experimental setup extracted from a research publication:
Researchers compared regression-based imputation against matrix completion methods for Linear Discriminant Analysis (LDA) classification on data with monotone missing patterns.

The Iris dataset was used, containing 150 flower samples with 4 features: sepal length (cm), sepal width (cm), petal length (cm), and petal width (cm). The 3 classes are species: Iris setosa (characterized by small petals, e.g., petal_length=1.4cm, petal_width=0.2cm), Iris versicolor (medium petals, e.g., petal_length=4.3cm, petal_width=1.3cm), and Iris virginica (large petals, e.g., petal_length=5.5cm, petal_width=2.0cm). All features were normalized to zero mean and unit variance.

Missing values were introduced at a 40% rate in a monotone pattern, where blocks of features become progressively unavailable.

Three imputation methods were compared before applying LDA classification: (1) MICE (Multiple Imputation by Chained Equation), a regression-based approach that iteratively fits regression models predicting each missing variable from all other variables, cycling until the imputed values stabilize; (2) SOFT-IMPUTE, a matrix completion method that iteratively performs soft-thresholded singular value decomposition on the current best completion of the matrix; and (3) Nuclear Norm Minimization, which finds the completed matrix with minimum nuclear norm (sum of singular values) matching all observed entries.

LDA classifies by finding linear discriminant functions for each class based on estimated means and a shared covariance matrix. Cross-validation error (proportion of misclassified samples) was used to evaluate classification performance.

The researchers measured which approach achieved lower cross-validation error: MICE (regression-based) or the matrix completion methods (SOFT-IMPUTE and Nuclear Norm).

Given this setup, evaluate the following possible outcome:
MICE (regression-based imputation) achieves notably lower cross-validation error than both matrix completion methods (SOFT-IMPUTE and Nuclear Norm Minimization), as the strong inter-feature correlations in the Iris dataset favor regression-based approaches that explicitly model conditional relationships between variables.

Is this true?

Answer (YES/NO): YES